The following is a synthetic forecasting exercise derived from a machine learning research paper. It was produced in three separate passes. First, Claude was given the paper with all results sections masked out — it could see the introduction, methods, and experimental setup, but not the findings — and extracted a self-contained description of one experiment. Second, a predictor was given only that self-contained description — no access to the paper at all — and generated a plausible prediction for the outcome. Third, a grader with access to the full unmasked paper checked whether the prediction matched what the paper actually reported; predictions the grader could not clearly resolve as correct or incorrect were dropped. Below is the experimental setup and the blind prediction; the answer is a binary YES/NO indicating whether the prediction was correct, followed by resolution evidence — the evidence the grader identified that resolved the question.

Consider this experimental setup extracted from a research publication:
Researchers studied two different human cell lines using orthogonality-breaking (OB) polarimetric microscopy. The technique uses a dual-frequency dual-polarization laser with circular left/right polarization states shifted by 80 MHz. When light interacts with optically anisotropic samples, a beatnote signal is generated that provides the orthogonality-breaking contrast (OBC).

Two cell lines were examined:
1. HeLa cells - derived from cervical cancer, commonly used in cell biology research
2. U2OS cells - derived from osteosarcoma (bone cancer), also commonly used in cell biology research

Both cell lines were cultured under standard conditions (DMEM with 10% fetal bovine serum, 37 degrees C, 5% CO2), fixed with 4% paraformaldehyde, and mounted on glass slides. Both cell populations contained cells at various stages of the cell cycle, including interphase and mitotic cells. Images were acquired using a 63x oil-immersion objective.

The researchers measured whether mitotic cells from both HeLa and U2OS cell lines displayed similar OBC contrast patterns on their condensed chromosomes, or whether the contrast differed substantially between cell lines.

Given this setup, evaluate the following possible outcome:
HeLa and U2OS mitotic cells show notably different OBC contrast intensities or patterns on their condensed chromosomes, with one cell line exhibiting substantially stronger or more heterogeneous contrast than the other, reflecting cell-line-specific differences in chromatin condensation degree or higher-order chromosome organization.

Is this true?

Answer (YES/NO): NO